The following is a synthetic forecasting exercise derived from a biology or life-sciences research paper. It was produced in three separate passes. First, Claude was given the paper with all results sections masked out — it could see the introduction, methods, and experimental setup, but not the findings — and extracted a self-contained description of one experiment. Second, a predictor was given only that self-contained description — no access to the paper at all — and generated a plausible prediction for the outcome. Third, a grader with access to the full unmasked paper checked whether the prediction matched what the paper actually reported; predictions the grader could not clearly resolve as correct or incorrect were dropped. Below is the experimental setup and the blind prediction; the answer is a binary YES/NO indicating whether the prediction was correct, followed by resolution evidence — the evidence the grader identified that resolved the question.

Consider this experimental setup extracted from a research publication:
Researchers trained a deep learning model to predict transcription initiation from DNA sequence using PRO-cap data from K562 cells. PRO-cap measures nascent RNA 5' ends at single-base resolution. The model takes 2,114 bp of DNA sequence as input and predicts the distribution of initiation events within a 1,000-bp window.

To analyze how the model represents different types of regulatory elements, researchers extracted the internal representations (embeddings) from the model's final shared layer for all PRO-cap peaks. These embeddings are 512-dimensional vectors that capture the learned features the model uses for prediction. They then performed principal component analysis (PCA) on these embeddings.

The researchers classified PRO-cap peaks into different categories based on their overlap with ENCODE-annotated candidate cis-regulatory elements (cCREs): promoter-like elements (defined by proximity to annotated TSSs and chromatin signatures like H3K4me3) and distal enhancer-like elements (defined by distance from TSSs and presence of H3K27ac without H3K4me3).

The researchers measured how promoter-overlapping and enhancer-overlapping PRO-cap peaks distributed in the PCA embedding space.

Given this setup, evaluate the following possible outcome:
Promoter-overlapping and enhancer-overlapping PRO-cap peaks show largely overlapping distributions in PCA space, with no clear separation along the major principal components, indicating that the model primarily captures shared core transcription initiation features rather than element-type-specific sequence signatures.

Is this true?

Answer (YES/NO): NO